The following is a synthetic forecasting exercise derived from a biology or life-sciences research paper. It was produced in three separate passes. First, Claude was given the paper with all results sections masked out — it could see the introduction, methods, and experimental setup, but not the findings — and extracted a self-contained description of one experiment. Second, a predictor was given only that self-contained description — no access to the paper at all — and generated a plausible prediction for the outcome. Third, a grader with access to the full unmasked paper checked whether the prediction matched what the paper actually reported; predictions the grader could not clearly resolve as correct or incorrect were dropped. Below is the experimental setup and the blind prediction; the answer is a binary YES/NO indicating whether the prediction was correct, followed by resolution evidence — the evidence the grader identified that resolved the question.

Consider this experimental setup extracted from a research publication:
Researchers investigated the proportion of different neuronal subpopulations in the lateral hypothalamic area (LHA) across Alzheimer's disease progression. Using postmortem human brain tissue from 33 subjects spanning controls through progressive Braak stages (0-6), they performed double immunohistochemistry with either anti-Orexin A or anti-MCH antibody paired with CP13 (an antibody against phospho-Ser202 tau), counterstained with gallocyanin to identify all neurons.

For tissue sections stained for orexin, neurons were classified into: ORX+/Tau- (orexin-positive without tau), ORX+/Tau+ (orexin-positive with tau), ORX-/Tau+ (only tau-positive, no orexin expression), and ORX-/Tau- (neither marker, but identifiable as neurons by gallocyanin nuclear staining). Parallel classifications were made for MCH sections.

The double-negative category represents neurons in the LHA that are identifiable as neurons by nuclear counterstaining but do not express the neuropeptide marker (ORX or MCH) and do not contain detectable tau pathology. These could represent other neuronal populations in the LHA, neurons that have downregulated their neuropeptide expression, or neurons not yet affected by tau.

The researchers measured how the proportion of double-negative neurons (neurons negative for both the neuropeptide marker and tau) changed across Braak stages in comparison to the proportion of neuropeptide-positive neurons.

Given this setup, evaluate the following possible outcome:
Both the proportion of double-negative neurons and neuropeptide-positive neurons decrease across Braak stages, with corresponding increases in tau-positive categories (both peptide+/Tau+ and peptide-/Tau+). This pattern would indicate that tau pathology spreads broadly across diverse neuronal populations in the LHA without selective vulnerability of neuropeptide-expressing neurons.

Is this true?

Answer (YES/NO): NO